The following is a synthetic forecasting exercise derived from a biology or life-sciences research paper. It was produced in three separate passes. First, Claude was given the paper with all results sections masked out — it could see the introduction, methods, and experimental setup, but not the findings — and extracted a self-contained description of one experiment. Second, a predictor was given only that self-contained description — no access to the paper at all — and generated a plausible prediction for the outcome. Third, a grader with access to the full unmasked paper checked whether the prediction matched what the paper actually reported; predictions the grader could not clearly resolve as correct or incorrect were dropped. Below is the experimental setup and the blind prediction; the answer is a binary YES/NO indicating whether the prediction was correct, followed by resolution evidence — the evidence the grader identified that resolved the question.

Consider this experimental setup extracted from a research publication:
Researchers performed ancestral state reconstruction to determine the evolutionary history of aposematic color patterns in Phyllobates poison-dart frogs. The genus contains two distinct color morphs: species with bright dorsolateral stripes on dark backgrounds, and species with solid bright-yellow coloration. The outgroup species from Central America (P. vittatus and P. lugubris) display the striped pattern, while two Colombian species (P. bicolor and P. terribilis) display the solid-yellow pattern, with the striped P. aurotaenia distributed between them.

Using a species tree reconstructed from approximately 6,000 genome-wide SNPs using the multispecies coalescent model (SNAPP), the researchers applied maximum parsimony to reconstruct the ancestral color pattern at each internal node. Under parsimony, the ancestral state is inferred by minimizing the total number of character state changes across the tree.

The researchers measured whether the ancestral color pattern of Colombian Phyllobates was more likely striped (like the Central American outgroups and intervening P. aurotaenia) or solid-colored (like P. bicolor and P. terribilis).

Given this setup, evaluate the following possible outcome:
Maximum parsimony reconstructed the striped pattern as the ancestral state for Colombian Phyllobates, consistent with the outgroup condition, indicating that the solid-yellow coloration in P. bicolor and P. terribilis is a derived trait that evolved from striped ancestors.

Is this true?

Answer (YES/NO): YES